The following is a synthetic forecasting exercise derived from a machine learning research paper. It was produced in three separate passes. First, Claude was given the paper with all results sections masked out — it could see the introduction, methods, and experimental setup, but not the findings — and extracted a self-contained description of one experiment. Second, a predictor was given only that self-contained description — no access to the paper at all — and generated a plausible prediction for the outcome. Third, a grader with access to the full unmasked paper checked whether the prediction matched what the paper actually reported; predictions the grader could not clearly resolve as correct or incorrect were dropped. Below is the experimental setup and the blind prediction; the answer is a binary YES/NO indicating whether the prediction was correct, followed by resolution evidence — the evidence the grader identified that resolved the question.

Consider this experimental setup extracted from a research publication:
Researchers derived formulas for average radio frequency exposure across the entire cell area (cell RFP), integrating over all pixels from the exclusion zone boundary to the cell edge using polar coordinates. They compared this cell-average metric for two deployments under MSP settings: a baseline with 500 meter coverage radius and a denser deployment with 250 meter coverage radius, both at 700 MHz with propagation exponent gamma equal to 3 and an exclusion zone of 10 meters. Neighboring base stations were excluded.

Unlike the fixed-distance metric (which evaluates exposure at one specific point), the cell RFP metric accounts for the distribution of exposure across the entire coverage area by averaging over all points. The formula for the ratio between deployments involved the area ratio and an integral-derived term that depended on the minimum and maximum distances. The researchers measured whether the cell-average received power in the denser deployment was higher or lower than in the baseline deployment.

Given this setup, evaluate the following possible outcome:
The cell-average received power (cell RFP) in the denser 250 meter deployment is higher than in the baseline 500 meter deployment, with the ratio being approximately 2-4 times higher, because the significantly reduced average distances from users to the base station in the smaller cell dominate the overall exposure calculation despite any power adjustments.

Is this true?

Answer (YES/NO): NO